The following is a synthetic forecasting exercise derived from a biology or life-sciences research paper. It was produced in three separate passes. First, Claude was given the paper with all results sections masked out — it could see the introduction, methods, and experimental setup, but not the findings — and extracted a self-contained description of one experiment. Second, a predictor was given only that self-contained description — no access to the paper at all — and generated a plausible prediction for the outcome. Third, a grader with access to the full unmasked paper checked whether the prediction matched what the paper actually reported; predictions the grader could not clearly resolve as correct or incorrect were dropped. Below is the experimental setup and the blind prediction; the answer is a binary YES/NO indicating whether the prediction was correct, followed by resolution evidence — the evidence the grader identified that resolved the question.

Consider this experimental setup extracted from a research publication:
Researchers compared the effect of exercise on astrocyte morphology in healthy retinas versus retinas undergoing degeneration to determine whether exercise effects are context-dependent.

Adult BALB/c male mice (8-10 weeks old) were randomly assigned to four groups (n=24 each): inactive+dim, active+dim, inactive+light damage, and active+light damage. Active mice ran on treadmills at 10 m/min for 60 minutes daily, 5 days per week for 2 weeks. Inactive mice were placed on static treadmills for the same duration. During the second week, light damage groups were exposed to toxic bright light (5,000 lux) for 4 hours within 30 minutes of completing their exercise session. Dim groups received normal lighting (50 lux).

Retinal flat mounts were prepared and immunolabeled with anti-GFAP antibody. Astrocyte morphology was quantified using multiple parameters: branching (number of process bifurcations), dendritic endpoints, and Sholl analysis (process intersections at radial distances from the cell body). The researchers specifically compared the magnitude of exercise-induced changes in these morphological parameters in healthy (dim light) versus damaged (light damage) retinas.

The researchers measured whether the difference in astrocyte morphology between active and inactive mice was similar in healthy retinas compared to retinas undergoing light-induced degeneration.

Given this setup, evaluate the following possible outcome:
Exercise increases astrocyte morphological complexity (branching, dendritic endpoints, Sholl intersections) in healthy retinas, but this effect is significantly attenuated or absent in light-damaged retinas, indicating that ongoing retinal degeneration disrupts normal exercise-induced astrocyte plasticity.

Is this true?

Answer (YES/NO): NO